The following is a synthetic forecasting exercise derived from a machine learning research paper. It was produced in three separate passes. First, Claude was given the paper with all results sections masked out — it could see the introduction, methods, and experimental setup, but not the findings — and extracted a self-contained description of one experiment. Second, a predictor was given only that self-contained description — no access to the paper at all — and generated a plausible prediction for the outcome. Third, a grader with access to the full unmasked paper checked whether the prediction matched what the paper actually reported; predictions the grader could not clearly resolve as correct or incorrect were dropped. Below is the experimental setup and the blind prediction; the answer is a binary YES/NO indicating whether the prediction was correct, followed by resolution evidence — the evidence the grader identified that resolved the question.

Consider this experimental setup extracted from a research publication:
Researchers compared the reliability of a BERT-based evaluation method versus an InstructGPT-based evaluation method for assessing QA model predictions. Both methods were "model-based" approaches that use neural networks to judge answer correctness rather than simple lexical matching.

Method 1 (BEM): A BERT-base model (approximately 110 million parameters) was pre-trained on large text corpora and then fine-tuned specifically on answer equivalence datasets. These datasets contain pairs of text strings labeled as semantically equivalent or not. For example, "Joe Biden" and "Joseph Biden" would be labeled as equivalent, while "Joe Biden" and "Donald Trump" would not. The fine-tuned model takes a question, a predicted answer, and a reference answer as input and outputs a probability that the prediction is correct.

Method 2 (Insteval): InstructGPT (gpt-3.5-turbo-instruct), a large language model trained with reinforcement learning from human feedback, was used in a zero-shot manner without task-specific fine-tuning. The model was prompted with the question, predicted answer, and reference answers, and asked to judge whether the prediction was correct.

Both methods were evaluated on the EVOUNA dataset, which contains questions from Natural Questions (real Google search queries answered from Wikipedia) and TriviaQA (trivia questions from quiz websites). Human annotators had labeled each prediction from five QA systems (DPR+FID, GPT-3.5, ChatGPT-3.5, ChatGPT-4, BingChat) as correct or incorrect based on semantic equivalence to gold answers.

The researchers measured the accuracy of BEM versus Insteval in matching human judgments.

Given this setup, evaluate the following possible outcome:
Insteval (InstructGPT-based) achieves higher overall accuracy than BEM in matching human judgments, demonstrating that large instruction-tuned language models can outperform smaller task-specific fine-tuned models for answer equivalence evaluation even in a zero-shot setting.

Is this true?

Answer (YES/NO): YES